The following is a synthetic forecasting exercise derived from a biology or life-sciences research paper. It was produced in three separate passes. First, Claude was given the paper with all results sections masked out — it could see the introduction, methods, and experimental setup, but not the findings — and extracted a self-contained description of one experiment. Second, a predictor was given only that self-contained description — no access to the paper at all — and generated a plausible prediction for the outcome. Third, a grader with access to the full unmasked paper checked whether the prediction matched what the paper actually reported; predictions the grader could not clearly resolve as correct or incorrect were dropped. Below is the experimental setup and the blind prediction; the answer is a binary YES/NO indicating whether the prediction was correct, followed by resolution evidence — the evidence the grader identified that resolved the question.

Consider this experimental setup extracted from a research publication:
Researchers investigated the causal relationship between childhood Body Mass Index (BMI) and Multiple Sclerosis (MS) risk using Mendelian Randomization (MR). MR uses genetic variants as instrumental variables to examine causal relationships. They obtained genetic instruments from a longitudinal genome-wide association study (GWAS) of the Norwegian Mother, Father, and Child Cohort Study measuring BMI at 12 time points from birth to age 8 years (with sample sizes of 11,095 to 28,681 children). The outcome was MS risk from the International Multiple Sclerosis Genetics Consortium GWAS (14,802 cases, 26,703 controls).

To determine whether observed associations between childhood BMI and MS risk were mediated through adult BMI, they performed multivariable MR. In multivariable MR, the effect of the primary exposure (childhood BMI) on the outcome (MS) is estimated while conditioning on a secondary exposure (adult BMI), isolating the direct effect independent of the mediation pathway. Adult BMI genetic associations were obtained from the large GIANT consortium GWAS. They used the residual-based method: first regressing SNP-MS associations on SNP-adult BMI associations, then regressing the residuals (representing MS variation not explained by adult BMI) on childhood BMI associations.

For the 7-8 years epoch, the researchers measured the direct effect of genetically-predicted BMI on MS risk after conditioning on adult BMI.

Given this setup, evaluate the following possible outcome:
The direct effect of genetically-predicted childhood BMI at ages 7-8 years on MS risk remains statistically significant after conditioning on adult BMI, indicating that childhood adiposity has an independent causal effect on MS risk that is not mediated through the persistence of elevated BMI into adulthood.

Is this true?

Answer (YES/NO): NO